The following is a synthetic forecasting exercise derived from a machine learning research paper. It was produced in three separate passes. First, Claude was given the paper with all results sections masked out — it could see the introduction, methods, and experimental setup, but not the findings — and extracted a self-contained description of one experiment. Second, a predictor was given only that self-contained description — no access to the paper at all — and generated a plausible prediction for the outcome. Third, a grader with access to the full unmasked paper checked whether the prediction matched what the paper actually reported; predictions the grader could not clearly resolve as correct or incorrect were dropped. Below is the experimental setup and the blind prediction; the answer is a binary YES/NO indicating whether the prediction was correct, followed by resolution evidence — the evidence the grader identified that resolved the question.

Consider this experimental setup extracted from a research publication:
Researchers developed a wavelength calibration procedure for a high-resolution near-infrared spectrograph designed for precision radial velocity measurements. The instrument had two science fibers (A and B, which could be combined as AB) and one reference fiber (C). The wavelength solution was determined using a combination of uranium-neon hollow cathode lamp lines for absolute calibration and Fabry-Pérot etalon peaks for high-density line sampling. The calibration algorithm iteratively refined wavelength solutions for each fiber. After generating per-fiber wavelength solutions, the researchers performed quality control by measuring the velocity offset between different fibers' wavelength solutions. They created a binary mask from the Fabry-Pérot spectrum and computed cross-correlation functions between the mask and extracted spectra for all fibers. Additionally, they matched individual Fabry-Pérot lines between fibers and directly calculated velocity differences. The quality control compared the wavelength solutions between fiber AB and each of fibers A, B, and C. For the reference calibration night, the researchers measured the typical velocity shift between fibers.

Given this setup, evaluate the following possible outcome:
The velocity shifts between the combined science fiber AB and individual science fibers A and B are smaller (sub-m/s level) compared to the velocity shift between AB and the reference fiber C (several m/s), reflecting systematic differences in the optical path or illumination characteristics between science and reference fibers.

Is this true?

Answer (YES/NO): NO